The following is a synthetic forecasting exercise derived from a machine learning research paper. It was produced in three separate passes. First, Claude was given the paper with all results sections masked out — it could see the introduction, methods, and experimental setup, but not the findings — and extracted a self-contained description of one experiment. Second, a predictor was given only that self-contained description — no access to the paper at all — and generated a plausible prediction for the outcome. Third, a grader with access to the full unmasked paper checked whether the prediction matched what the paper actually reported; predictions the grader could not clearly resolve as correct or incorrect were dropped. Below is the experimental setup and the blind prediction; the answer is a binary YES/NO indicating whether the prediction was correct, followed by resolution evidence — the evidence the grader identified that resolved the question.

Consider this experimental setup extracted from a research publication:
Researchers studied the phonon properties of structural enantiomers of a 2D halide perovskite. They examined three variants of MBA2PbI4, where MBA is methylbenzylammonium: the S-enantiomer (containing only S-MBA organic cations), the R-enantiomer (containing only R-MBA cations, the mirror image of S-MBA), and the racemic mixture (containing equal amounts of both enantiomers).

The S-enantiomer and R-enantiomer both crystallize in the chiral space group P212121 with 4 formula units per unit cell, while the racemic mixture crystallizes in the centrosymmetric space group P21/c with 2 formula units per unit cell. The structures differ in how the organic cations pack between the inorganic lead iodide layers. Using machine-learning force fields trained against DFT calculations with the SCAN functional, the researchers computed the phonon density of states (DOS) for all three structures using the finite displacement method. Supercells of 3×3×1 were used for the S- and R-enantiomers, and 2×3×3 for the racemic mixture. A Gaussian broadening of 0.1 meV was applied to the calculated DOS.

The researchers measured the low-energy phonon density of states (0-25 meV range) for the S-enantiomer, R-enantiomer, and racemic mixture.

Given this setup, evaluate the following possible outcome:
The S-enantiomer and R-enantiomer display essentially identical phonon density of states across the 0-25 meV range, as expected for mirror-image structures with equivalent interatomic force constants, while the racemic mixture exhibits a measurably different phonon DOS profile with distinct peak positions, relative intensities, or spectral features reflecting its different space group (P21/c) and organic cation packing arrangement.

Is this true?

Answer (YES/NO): NO